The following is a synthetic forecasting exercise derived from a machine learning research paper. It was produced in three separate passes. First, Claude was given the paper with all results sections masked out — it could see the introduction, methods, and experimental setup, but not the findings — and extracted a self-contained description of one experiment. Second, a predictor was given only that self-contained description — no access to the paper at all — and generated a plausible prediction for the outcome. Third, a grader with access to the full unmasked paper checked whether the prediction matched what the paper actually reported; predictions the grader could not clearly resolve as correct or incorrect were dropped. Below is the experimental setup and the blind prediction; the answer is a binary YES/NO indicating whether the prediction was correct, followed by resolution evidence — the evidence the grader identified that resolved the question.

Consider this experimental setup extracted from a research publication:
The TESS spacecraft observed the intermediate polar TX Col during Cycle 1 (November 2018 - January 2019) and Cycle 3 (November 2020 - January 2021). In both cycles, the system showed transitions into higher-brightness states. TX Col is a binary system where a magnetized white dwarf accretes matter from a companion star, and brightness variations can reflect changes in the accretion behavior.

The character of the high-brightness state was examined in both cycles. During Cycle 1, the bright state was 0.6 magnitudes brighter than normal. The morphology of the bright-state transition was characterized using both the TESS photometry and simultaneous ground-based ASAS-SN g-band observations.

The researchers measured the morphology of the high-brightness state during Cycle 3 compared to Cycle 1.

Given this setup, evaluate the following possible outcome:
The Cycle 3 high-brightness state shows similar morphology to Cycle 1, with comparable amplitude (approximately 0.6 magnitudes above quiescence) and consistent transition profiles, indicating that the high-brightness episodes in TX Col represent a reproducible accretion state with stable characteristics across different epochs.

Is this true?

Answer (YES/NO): NO